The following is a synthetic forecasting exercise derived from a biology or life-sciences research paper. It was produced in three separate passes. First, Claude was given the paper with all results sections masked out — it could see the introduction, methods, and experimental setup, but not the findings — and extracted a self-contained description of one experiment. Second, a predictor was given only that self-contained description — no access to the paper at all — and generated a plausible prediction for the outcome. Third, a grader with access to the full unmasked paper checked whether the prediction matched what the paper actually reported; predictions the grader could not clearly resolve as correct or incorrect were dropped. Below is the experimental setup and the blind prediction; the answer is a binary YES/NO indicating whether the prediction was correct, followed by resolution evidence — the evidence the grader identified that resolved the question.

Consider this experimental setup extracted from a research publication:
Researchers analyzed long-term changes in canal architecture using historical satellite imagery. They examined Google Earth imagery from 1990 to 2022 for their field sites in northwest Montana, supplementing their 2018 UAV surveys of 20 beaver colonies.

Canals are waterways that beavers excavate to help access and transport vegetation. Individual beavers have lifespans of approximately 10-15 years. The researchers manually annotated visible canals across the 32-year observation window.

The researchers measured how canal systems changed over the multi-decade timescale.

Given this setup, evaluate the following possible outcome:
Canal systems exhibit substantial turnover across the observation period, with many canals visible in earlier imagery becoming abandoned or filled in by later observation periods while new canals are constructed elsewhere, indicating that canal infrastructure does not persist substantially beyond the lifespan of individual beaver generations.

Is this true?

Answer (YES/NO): NO